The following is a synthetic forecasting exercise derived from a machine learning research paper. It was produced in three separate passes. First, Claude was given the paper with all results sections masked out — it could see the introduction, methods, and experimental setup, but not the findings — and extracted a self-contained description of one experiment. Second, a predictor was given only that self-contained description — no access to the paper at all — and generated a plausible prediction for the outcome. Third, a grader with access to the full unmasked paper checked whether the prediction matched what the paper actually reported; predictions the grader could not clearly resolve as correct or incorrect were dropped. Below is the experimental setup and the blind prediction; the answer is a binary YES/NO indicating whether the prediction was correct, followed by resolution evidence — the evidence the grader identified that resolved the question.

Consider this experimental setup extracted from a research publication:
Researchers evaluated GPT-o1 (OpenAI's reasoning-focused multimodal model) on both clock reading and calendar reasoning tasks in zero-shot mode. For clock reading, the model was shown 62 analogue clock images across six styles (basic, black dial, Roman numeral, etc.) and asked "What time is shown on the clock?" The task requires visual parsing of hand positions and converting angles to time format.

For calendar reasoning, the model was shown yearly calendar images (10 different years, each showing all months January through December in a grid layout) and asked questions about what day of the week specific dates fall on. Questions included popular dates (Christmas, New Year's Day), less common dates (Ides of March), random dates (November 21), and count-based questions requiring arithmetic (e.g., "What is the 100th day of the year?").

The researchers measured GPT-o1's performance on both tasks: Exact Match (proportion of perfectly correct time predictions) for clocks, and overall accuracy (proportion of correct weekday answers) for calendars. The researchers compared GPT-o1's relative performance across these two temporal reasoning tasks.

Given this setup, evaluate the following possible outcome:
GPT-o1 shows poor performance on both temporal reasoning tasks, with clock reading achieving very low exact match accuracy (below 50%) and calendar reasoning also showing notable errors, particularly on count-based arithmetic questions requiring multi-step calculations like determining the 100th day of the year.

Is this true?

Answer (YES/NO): NO